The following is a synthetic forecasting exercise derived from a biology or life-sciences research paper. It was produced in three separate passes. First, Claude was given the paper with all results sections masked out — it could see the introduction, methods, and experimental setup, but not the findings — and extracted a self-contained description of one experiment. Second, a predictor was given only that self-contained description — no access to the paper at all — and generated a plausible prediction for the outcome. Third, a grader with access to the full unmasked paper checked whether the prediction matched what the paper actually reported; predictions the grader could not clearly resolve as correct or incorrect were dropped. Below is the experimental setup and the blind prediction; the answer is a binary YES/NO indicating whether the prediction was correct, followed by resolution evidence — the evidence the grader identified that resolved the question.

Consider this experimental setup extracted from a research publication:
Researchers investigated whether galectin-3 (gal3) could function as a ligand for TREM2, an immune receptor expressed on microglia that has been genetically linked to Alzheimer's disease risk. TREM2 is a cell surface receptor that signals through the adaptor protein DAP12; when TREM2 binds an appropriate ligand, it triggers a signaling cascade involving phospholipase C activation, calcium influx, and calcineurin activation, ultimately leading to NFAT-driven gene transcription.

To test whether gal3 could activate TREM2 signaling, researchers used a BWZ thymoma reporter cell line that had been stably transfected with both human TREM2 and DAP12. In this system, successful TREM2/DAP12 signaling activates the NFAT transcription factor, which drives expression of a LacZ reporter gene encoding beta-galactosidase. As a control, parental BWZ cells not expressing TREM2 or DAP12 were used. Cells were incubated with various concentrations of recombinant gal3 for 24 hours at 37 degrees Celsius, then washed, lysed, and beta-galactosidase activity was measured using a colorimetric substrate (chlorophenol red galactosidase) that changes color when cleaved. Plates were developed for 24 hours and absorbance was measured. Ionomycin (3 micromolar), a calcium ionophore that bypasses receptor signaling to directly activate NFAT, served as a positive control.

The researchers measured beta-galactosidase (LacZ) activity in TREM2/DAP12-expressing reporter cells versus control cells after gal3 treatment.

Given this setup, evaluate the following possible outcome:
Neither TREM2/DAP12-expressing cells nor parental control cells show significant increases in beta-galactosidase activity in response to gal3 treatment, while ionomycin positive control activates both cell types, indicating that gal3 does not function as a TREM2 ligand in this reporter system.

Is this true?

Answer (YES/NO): NO